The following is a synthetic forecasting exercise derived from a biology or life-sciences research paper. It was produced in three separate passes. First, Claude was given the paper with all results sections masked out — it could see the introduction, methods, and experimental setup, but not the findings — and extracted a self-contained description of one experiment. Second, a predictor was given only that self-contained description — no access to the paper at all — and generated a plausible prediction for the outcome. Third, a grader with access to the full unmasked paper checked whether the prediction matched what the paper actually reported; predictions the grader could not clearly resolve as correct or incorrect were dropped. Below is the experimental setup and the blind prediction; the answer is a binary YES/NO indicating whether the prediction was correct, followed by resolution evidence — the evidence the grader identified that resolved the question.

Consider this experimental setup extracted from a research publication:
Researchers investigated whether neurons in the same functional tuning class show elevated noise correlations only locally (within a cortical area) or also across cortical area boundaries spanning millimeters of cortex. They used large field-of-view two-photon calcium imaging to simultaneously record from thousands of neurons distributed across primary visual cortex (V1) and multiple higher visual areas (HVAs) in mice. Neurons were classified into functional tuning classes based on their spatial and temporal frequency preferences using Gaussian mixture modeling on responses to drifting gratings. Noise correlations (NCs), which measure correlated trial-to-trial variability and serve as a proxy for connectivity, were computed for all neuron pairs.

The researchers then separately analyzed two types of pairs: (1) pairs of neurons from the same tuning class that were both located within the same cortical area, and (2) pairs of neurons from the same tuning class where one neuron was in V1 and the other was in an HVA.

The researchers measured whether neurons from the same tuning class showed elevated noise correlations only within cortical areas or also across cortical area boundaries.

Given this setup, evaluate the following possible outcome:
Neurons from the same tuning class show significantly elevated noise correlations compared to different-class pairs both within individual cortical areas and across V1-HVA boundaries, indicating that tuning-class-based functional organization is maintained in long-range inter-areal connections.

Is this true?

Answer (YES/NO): YES